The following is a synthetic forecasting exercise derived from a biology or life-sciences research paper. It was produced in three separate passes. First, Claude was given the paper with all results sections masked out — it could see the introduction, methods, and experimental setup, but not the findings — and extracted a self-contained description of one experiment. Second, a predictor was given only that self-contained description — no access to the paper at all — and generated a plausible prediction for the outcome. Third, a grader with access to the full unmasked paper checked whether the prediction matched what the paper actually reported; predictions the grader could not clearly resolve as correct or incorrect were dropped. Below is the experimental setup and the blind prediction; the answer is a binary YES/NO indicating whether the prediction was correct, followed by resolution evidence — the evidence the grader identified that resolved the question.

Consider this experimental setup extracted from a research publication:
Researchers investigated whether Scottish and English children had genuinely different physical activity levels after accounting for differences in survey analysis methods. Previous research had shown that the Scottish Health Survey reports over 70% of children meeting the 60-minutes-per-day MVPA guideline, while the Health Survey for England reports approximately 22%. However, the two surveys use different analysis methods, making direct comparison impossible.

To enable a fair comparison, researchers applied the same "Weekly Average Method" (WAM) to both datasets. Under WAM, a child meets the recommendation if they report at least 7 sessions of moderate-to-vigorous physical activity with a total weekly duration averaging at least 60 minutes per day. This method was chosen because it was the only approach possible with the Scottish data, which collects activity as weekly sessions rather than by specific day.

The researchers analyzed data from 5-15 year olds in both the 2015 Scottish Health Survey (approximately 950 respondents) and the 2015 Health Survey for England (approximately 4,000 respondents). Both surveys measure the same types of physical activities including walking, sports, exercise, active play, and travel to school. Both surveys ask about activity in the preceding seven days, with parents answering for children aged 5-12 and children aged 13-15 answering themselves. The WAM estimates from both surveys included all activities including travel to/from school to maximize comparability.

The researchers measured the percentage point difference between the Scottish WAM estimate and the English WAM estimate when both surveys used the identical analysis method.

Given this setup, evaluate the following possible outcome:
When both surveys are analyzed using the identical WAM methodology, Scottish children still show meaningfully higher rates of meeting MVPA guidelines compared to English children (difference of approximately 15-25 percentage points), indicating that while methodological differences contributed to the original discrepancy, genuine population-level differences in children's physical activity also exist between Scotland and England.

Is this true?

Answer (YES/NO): NO